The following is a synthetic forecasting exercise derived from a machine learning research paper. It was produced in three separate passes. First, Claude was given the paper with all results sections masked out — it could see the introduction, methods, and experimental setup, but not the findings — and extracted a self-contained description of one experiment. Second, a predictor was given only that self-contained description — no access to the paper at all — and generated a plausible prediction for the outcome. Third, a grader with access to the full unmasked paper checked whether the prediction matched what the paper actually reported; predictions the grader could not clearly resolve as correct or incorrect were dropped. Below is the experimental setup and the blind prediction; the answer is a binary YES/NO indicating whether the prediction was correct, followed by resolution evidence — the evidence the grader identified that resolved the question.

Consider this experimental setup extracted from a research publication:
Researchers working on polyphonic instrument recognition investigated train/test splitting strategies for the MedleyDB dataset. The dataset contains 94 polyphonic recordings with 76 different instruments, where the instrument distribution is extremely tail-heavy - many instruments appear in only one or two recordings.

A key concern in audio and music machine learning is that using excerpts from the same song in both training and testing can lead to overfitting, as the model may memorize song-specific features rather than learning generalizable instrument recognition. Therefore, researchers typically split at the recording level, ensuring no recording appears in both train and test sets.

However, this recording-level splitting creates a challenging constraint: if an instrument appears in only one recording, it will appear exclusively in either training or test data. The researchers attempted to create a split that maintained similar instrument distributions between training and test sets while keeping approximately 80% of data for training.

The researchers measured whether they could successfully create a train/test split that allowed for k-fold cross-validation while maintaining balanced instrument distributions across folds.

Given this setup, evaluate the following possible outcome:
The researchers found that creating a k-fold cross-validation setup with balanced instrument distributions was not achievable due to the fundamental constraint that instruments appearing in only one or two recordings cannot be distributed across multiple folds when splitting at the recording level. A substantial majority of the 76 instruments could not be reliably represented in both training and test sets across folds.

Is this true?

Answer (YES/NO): NO